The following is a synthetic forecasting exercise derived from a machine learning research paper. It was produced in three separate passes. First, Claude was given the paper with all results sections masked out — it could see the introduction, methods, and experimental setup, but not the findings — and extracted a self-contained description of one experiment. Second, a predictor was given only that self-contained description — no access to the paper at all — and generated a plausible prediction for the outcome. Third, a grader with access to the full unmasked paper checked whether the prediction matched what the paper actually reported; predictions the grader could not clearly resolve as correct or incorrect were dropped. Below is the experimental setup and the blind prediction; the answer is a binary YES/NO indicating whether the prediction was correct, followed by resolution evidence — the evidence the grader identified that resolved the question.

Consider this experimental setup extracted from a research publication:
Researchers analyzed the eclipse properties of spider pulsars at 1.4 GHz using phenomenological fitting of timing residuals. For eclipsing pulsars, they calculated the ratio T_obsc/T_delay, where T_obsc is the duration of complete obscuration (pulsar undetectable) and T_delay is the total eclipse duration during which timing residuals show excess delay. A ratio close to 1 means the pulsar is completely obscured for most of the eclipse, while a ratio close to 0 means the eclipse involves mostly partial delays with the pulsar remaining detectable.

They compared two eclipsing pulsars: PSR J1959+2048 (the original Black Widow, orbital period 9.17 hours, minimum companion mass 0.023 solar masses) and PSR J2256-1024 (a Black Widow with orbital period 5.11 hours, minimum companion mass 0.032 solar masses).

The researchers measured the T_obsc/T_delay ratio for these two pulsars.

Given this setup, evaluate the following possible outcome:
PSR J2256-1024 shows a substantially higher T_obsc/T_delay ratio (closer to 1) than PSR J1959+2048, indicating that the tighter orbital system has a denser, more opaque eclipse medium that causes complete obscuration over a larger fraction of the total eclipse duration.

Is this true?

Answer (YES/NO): NO